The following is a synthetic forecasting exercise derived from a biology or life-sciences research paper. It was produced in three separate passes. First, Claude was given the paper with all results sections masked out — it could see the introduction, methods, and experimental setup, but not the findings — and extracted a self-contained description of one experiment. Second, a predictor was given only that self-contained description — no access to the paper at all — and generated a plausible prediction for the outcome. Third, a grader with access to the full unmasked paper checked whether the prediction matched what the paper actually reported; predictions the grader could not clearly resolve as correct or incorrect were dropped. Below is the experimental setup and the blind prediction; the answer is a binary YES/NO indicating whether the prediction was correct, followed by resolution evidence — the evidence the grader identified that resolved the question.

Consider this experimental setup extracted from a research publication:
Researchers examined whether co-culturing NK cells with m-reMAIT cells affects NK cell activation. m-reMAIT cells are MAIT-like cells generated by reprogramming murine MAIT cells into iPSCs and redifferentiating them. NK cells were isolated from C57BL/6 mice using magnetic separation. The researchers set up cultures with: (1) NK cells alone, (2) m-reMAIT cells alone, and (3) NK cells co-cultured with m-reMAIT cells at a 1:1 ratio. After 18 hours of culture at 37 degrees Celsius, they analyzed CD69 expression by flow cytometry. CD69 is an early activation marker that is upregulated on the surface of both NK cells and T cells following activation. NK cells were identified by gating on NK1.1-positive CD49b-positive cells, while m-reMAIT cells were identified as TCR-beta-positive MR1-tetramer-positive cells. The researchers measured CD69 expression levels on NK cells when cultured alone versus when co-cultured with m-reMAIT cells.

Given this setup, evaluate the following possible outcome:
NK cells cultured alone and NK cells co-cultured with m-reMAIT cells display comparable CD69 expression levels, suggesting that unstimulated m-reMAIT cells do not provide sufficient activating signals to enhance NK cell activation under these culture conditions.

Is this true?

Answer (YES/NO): YES